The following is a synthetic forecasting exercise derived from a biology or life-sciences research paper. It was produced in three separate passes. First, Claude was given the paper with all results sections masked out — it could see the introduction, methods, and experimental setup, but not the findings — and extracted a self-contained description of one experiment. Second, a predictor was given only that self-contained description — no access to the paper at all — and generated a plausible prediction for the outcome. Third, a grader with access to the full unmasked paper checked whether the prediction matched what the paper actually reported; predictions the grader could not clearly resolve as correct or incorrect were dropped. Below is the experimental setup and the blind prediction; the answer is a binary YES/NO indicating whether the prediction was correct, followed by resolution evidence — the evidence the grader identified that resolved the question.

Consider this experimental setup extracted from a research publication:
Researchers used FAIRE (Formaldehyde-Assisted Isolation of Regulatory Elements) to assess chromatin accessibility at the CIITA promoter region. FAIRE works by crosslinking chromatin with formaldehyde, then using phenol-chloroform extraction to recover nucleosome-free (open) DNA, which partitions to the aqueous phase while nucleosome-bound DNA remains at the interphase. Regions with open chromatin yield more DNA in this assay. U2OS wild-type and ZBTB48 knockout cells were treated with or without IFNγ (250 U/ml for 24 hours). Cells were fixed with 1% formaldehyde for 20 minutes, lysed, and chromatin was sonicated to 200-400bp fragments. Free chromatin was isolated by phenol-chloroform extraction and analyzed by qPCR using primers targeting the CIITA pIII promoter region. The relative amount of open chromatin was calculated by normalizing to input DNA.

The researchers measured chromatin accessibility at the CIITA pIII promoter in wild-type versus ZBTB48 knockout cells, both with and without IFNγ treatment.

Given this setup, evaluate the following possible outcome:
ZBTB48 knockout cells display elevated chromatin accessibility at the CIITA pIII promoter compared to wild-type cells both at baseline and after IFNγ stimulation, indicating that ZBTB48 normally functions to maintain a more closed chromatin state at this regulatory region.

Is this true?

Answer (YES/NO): NO